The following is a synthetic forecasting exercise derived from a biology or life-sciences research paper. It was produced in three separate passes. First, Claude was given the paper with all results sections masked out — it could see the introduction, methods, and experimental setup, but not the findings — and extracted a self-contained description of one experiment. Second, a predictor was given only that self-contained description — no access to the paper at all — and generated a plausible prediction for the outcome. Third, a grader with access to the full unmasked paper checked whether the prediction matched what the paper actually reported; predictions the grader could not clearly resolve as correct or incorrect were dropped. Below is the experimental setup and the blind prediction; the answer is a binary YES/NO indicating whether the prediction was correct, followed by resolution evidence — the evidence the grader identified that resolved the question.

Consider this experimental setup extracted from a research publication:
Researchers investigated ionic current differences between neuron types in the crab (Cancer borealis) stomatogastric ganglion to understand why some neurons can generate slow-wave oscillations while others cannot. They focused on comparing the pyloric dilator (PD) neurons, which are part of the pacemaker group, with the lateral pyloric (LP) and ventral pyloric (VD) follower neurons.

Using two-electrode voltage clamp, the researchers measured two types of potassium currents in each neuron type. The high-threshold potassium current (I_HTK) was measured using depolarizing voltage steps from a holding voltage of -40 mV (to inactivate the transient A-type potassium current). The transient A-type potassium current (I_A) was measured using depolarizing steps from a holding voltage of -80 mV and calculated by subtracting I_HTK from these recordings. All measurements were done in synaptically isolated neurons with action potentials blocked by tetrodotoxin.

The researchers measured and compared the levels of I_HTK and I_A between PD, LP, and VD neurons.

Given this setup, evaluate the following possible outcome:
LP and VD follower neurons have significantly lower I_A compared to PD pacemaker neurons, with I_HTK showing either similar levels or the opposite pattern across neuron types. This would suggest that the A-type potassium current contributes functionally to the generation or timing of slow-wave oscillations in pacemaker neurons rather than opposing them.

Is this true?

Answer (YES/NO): NO